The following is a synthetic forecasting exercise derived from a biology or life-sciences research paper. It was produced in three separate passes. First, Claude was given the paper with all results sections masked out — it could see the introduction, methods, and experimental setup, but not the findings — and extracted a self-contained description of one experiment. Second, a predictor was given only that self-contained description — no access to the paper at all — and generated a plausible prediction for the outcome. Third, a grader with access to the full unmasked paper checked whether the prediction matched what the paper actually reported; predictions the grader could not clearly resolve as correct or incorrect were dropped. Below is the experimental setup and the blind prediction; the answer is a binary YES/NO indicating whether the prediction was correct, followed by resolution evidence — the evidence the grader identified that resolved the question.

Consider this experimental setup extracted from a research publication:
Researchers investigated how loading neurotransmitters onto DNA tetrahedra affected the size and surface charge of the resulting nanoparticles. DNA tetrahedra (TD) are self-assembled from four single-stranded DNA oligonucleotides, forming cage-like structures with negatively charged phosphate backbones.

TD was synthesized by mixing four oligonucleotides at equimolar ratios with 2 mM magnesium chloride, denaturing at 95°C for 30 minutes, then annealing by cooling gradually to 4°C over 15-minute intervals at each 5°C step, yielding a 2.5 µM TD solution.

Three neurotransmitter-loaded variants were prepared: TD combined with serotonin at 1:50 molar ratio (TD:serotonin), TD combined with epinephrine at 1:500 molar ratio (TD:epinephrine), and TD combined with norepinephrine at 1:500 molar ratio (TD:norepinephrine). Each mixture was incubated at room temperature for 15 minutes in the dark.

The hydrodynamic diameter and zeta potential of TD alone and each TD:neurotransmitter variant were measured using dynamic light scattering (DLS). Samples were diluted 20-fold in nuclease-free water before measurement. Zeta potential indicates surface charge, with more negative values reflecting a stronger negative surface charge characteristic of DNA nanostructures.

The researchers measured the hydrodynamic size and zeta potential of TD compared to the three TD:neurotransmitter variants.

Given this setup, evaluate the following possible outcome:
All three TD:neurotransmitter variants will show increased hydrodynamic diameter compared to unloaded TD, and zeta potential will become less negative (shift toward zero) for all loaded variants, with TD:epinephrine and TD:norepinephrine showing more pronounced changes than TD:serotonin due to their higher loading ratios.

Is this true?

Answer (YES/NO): NO